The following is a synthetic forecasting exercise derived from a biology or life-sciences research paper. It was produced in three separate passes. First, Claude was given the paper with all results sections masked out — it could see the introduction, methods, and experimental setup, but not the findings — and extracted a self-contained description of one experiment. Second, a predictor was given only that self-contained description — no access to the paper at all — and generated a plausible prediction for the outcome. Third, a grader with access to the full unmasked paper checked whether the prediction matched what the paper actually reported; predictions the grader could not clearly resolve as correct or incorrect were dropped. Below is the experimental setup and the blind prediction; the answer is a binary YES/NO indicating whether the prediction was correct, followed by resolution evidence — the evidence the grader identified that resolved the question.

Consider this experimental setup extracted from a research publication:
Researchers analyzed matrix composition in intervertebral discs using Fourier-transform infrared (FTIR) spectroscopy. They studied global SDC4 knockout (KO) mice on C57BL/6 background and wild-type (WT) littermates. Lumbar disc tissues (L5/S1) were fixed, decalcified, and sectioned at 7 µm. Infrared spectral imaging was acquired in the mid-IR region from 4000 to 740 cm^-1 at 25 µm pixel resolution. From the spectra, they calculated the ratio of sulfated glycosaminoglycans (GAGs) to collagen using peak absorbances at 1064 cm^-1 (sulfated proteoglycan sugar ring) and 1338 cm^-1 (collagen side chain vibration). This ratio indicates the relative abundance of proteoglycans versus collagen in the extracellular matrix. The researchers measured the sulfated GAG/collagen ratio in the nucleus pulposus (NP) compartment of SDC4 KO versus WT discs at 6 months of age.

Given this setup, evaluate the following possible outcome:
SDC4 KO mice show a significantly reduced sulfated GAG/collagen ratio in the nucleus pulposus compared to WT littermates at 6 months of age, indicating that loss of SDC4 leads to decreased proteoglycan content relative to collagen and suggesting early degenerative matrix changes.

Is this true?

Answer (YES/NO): NO